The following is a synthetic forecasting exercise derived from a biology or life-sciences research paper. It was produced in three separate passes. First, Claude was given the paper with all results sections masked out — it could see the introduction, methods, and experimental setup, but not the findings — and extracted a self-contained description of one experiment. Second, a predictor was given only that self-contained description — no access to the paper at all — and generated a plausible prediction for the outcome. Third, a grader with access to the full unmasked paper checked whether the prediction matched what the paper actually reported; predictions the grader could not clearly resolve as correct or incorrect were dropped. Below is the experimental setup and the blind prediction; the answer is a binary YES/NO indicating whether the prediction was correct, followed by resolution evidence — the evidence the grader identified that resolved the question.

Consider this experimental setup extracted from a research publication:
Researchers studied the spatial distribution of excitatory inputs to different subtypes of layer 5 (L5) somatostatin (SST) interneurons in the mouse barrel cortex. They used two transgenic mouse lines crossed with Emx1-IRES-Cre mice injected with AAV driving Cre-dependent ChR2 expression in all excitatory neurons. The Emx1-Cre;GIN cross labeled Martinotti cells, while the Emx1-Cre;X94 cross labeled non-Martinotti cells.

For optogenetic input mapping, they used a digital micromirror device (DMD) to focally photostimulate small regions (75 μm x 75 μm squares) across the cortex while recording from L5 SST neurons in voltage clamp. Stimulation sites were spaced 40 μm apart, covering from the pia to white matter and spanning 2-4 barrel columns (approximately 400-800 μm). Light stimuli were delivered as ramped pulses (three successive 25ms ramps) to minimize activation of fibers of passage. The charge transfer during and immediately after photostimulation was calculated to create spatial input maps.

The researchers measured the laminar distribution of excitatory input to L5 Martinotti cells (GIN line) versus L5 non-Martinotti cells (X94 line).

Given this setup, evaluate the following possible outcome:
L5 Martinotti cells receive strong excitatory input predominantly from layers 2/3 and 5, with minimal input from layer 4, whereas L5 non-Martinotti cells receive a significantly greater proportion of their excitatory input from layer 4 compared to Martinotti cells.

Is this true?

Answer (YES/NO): YES